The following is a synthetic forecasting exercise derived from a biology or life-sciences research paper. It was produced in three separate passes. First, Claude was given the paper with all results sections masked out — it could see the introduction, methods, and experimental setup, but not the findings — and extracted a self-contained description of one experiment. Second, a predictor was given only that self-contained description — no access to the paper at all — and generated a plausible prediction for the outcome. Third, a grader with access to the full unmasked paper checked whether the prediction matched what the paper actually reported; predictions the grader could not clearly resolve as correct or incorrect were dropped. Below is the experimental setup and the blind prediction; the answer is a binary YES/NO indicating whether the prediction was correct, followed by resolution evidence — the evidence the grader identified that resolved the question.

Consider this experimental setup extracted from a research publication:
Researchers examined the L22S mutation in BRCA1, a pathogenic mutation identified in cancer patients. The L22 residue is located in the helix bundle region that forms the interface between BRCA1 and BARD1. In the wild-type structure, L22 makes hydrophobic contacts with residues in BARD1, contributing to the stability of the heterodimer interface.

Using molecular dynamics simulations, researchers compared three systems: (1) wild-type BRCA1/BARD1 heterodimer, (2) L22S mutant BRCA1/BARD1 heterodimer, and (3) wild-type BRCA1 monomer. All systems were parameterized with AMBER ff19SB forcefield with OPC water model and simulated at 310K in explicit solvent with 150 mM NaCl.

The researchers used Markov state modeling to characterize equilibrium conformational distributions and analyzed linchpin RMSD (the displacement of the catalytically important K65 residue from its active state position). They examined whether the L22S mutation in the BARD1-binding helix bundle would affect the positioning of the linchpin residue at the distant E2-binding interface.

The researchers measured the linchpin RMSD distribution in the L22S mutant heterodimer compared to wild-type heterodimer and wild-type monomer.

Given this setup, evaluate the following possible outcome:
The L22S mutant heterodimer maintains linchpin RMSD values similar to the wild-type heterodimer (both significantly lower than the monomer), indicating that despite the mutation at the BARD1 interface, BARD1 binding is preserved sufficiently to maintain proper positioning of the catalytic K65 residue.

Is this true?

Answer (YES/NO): NO